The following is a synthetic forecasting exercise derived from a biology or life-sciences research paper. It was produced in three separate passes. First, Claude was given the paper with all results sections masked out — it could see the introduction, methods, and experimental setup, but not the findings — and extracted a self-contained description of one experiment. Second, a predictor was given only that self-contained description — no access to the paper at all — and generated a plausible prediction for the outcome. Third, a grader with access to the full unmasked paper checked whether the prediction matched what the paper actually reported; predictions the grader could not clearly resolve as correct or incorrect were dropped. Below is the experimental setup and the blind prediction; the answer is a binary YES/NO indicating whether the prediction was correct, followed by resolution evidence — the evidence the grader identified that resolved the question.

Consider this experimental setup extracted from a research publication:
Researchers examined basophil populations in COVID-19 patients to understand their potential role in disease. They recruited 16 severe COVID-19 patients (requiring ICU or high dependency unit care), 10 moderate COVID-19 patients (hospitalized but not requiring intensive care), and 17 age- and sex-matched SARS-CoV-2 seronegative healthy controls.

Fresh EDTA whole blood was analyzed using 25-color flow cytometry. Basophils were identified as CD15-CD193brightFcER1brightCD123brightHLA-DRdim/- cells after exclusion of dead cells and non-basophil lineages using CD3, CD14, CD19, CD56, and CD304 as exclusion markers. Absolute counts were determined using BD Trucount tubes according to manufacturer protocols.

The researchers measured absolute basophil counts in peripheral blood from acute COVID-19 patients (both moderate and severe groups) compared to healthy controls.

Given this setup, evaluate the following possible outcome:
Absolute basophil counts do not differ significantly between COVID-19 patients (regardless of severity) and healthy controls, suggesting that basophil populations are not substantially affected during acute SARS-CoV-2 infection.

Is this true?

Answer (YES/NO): NO